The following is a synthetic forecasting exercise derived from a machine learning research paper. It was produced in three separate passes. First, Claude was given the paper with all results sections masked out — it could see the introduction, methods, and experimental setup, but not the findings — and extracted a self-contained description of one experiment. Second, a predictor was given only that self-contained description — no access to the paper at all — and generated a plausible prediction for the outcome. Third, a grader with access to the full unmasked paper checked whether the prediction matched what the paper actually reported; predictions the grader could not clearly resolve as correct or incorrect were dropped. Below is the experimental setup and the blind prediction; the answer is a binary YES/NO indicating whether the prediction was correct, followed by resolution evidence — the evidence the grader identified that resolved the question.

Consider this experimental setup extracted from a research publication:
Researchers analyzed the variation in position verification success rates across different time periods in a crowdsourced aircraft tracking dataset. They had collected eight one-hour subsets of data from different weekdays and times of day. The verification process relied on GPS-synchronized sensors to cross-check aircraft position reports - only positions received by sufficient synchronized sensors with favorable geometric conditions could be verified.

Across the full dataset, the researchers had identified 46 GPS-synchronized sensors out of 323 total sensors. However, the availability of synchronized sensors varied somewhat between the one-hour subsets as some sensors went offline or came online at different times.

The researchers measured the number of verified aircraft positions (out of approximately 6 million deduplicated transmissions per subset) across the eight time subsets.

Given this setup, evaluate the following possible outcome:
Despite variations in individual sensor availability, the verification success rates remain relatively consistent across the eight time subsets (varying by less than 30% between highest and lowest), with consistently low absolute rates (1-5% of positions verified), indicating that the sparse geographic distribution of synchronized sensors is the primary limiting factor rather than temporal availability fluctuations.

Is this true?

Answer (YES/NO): NO